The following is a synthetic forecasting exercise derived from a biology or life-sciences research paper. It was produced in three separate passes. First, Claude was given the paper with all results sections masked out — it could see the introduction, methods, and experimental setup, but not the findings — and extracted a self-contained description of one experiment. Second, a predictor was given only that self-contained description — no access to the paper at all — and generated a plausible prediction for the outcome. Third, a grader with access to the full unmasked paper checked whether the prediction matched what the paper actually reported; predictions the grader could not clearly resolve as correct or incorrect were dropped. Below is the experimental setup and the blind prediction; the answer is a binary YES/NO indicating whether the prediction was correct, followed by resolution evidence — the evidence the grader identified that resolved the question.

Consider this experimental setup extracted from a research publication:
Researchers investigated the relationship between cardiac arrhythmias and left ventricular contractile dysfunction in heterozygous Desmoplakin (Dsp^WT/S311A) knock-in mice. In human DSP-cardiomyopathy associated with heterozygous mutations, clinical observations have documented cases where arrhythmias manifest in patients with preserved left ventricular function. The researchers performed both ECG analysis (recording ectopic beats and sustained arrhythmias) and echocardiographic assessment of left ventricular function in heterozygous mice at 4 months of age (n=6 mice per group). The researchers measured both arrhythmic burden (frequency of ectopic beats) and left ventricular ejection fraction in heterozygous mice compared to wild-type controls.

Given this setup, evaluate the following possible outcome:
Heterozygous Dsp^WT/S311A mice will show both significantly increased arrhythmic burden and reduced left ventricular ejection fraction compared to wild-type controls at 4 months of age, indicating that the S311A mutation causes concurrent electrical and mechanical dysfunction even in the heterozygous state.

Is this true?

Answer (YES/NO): NO